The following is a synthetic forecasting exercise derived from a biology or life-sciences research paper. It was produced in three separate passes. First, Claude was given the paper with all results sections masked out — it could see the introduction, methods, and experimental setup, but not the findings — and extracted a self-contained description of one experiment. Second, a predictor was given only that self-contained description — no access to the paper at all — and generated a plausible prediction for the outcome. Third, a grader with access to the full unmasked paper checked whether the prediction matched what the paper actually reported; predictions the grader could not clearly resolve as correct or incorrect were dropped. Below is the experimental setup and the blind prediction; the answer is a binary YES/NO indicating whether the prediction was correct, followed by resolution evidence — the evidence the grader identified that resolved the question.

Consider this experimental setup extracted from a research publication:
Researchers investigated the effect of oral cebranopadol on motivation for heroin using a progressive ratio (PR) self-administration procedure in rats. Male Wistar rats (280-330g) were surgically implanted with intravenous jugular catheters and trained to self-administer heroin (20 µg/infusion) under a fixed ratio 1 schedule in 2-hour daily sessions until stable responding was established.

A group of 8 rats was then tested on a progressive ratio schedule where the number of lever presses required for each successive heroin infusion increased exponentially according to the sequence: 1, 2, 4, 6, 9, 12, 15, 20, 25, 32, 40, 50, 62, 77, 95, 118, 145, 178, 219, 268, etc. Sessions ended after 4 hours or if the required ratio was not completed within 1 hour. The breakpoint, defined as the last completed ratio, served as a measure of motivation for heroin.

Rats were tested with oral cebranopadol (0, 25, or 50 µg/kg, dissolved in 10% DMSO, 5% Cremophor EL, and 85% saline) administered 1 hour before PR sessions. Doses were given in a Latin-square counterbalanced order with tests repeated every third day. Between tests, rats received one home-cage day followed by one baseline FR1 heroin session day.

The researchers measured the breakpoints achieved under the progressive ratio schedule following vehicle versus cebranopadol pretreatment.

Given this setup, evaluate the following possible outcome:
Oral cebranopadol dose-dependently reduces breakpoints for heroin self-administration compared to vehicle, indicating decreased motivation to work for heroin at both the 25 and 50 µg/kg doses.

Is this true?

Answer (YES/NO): YES